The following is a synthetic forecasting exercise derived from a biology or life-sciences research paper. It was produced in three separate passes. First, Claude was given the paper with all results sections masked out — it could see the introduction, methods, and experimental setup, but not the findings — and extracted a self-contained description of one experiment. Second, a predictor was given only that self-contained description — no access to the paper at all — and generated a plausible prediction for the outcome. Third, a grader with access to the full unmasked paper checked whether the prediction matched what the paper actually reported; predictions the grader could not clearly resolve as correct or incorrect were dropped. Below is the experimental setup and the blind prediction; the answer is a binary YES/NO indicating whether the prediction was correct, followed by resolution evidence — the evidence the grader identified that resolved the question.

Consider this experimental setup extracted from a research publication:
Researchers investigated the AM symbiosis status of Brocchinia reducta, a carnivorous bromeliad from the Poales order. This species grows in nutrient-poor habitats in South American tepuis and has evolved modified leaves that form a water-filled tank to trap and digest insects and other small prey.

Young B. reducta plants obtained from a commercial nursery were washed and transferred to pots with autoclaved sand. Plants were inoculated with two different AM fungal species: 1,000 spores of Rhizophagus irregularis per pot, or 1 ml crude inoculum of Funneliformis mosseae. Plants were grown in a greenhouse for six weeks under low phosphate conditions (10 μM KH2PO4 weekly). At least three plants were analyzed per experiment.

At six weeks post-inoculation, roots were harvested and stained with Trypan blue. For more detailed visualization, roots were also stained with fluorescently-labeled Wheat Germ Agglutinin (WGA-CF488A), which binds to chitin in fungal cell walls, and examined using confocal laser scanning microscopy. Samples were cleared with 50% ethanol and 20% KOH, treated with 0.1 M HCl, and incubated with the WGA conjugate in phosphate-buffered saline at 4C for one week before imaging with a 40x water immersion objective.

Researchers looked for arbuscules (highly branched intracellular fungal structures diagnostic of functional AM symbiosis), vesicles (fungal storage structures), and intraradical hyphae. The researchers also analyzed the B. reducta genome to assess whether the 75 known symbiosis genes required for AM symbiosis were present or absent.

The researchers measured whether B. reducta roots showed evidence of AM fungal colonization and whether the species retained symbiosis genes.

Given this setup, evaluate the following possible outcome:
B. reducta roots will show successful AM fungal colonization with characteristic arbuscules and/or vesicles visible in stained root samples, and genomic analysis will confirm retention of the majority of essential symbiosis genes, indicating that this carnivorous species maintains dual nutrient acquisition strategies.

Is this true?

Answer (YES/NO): NO